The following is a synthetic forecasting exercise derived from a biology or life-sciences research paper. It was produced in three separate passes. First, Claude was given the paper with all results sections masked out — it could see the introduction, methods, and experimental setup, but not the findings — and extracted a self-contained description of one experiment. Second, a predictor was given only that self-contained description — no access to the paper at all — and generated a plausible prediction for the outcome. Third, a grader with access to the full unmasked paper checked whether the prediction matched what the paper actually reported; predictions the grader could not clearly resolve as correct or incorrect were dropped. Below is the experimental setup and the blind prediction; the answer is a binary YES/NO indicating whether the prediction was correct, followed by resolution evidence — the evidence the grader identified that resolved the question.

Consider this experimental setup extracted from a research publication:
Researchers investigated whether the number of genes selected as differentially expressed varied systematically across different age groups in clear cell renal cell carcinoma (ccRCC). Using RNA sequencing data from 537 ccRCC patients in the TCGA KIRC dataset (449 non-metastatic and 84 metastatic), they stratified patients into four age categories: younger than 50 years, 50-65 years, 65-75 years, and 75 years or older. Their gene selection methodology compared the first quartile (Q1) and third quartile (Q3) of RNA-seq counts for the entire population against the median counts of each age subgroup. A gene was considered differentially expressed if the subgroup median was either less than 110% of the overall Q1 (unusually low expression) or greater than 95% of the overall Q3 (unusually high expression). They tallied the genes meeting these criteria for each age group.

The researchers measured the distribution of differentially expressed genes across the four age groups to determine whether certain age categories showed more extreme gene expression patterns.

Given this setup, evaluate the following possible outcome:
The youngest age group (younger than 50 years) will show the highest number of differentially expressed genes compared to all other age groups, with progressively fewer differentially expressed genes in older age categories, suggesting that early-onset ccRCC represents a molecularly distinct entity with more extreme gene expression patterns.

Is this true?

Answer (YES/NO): NO